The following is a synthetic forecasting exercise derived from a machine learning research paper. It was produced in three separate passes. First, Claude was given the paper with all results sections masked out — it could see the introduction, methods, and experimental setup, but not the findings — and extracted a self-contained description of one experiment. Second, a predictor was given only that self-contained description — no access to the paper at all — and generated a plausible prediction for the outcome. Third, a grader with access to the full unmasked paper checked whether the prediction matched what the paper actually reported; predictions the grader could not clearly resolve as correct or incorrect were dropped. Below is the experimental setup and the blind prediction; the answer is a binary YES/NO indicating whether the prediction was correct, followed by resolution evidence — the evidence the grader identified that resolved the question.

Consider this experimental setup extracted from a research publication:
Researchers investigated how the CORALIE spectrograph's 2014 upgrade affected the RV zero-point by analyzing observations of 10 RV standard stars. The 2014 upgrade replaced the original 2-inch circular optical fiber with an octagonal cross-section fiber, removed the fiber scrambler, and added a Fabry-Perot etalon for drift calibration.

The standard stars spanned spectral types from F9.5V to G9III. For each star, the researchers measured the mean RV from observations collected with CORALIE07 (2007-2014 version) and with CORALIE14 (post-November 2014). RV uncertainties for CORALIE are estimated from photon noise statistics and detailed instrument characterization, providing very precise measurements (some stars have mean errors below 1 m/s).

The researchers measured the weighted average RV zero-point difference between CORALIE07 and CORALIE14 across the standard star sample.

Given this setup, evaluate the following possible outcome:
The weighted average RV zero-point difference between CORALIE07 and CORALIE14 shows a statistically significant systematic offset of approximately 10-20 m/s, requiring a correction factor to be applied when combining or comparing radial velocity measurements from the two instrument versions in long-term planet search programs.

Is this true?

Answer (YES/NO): NO